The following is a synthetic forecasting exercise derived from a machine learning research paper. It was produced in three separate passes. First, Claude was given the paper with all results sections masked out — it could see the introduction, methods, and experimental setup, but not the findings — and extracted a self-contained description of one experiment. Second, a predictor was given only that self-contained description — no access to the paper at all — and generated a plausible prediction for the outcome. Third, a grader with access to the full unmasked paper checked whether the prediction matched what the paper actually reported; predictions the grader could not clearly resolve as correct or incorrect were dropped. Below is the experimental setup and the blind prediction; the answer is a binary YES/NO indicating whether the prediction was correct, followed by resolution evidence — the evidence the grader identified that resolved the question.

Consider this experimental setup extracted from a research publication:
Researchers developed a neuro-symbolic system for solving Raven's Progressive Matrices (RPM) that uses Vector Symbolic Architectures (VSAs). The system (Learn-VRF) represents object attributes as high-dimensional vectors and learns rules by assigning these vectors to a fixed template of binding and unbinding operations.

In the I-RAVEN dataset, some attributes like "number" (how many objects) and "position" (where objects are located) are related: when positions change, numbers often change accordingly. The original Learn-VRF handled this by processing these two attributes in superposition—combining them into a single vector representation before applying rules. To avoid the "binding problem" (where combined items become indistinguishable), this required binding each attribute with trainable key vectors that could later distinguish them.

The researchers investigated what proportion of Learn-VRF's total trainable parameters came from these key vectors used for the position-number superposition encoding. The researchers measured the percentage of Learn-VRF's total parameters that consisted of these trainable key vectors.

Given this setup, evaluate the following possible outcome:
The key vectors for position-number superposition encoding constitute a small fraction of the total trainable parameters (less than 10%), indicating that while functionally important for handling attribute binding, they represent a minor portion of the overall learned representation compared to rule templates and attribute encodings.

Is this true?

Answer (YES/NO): NO